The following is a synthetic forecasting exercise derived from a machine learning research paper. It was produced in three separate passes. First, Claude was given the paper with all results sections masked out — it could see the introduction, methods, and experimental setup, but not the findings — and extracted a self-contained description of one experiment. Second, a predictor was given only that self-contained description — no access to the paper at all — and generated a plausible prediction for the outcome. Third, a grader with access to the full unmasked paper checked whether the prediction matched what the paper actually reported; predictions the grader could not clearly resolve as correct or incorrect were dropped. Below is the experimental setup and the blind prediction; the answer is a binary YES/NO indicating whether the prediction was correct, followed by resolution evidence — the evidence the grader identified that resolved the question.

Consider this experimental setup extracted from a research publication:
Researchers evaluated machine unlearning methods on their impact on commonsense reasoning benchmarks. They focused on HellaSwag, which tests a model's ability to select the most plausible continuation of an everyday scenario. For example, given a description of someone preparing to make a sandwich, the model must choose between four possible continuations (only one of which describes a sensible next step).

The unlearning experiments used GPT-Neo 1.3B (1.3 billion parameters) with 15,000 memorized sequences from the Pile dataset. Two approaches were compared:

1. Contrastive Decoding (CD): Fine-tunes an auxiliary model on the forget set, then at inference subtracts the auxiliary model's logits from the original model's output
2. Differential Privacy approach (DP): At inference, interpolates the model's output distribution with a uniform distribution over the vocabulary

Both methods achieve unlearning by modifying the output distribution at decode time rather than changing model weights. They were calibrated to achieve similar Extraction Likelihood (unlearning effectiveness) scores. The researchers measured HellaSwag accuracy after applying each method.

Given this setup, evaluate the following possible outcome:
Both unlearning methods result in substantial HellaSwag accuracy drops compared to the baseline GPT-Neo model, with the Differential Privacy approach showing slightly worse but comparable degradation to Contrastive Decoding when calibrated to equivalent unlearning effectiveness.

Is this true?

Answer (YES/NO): NO